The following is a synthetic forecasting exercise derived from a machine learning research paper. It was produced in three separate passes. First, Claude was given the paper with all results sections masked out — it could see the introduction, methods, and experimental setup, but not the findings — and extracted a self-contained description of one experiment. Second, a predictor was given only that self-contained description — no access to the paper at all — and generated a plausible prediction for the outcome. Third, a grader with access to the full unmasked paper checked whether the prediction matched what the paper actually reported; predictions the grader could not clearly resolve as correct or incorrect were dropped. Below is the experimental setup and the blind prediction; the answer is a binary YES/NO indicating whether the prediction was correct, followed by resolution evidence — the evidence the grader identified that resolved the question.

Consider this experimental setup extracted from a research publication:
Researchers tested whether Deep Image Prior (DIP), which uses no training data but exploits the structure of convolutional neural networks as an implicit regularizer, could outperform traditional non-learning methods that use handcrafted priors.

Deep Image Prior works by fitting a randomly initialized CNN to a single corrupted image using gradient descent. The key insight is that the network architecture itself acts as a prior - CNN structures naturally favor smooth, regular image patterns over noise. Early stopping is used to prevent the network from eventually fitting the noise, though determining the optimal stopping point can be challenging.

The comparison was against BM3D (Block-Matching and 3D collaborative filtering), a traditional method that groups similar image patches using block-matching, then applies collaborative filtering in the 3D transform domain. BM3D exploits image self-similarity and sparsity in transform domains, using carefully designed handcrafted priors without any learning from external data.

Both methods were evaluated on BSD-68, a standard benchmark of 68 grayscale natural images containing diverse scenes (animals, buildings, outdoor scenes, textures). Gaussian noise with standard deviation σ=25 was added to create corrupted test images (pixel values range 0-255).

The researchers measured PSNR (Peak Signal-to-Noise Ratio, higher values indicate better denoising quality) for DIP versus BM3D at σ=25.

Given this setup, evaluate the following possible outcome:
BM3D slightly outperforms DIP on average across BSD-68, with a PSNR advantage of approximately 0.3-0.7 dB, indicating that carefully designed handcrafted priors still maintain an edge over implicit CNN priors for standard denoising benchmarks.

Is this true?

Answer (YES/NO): NO